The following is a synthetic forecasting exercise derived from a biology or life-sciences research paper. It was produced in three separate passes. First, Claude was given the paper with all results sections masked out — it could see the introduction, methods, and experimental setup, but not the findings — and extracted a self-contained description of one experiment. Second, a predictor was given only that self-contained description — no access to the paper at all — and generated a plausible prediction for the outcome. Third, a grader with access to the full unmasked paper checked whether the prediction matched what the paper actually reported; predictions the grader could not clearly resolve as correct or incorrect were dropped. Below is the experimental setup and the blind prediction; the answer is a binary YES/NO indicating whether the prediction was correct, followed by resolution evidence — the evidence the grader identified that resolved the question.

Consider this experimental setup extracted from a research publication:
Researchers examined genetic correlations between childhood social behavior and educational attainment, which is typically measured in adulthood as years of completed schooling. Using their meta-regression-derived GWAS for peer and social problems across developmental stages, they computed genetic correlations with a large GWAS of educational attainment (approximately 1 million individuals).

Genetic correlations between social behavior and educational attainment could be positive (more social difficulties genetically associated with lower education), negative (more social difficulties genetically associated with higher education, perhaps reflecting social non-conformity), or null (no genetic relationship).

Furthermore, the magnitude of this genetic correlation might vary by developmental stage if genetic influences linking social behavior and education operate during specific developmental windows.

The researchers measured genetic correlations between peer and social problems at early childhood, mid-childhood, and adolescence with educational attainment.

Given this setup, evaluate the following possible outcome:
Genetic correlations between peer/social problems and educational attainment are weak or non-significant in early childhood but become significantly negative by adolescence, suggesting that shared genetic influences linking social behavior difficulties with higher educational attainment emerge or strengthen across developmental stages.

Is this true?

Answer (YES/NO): NO